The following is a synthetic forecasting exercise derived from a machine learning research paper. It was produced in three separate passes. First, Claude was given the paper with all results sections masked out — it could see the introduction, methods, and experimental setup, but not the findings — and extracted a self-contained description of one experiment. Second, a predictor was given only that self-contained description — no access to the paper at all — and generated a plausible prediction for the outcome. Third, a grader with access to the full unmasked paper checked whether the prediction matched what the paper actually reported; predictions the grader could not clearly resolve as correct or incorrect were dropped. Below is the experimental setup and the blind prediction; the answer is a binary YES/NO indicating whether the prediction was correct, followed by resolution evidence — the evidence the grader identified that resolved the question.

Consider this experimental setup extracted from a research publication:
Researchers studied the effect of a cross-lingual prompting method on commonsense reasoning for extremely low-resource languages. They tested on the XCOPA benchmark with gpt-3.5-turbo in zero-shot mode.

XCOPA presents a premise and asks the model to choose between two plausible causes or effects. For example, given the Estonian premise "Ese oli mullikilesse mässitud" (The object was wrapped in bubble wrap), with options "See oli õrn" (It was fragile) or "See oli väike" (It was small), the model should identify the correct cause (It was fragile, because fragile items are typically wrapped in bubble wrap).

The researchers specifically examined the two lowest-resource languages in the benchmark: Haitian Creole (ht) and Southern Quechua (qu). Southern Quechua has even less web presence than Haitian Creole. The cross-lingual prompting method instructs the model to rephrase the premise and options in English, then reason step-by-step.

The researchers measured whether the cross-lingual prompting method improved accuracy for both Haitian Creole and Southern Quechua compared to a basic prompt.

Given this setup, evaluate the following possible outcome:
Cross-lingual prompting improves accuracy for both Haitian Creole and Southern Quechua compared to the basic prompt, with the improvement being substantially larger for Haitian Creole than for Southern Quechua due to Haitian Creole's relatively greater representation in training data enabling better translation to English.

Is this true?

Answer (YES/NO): YES